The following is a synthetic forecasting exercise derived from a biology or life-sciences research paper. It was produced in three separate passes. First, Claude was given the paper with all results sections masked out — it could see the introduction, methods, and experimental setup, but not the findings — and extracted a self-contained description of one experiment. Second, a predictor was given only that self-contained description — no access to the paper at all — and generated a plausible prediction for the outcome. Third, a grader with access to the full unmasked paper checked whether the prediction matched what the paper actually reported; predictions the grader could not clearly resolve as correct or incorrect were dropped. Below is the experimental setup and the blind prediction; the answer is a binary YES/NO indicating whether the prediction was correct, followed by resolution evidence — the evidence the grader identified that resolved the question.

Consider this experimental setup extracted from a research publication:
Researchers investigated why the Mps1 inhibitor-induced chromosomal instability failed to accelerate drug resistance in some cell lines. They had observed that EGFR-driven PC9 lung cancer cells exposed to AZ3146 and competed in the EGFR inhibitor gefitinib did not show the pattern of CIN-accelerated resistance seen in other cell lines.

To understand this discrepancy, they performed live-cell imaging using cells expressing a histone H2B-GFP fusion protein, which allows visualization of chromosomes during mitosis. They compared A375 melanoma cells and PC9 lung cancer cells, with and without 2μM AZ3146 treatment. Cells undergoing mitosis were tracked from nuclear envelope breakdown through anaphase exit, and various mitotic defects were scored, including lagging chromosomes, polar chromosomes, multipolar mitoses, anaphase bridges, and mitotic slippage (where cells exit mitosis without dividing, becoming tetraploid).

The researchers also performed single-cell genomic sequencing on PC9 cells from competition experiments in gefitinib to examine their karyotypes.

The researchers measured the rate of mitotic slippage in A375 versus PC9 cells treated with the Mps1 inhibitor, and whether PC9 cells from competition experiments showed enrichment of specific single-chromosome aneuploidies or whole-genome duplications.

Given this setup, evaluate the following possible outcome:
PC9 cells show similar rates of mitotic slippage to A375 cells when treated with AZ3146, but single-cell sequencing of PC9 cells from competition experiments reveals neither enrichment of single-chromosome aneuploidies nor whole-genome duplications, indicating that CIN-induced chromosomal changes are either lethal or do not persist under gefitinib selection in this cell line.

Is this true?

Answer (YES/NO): NO